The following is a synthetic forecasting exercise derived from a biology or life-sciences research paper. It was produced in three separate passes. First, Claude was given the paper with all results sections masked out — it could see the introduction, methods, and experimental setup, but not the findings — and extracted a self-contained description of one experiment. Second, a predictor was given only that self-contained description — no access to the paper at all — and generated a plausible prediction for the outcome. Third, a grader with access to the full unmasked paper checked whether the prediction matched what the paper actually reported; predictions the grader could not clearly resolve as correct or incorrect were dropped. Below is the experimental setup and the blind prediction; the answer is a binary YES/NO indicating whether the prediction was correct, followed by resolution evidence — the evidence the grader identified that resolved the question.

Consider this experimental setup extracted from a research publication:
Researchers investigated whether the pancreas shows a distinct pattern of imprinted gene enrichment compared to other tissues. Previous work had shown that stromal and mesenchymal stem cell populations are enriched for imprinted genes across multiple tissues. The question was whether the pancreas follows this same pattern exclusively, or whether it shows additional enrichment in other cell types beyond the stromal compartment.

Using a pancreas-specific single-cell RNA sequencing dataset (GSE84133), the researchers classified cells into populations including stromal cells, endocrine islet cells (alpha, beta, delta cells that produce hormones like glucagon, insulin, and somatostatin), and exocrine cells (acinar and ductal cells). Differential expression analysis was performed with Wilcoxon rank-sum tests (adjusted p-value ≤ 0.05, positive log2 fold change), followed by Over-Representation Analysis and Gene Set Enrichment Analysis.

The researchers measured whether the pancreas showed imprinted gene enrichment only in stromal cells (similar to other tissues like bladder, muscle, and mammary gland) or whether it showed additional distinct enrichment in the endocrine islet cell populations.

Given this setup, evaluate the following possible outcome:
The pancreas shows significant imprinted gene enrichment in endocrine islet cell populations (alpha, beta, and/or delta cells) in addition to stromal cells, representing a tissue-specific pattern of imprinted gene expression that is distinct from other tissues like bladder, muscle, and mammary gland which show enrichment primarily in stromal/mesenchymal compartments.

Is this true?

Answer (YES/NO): YES